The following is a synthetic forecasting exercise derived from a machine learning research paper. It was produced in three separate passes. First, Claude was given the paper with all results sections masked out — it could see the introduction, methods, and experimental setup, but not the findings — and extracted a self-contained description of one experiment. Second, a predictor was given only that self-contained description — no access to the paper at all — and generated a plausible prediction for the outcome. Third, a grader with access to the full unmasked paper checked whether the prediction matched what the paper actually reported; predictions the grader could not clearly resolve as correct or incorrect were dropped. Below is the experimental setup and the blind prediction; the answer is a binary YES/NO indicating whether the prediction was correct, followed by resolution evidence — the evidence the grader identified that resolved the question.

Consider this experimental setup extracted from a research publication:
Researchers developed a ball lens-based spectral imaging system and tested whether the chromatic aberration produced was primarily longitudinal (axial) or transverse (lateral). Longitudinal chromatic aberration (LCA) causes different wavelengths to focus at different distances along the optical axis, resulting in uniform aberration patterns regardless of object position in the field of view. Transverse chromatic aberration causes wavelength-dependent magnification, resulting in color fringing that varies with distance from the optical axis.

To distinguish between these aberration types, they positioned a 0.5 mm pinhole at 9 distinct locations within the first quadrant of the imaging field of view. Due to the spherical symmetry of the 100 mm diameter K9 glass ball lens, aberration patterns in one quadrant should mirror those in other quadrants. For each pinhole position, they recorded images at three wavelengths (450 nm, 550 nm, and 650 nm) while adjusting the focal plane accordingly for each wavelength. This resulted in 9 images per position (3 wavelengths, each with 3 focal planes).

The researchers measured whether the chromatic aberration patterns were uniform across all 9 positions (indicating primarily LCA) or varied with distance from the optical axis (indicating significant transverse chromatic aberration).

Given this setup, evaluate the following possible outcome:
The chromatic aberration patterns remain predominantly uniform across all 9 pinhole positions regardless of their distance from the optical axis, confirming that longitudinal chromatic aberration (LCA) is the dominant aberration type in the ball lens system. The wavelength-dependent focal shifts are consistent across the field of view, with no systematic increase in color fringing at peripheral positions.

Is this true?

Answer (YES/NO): YES